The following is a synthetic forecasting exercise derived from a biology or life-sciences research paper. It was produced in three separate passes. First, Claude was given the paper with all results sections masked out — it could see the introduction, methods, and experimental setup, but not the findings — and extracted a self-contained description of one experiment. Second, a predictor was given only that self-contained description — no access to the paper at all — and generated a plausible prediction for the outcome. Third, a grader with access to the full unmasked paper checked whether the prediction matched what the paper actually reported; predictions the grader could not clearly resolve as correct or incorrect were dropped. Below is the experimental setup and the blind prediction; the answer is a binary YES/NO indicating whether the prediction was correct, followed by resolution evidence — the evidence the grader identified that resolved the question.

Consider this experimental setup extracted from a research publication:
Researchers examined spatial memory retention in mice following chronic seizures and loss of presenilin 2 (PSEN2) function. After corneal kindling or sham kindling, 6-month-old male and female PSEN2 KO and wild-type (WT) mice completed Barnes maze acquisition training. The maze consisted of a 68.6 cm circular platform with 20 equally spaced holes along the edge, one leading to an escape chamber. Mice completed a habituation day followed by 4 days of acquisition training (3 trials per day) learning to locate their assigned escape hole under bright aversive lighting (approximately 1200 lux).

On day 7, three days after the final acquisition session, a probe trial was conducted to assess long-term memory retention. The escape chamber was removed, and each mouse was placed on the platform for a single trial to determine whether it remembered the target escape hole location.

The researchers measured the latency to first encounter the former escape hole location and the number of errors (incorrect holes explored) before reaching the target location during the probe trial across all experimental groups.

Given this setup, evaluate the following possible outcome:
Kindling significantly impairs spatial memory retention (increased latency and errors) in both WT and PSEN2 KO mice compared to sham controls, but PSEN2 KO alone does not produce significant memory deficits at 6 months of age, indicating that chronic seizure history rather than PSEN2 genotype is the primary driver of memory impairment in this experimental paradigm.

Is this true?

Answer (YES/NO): NO